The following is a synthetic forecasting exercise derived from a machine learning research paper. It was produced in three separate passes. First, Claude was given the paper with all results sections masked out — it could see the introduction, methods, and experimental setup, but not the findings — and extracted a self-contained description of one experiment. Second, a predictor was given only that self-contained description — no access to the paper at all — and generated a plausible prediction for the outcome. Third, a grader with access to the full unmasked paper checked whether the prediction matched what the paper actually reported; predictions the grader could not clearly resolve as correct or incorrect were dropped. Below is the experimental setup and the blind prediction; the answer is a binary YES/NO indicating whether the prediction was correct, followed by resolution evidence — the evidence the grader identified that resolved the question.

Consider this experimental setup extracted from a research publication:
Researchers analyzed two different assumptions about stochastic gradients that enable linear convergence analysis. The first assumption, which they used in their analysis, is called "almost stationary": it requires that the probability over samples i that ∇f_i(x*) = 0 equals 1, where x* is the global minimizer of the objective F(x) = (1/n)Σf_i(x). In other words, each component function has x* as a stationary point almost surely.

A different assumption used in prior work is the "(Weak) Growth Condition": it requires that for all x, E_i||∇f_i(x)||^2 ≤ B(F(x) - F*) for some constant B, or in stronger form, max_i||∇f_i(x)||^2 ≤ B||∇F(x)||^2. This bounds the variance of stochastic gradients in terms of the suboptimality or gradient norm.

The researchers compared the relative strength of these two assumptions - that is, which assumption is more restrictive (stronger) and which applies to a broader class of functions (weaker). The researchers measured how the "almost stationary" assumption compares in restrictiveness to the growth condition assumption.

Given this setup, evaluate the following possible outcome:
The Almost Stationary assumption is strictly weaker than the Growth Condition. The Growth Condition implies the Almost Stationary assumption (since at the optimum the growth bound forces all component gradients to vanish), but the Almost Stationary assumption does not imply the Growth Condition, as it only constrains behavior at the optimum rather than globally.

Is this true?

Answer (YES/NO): YES